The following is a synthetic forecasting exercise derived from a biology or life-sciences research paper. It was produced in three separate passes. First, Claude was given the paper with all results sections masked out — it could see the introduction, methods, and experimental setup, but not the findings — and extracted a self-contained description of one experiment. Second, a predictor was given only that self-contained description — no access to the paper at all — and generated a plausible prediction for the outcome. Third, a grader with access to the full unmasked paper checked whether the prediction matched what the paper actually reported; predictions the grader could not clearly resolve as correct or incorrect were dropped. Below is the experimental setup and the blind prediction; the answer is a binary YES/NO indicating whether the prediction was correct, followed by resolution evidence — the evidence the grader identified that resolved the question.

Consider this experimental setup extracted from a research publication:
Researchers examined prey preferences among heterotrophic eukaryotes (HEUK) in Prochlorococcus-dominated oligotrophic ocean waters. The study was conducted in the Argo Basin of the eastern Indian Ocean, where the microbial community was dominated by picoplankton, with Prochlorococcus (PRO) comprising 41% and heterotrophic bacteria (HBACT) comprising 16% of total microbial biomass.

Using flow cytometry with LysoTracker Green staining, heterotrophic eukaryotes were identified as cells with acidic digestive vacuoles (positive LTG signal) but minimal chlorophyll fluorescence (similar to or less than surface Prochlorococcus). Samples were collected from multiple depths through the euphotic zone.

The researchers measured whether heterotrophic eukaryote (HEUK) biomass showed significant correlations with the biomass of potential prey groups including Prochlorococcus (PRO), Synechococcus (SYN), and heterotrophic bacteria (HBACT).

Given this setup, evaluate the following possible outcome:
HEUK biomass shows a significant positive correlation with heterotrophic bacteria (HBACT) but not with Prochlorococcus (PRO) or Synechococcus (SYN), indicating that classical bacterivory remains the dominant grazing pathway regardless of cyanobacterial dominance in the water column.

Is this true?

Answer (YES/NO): NO